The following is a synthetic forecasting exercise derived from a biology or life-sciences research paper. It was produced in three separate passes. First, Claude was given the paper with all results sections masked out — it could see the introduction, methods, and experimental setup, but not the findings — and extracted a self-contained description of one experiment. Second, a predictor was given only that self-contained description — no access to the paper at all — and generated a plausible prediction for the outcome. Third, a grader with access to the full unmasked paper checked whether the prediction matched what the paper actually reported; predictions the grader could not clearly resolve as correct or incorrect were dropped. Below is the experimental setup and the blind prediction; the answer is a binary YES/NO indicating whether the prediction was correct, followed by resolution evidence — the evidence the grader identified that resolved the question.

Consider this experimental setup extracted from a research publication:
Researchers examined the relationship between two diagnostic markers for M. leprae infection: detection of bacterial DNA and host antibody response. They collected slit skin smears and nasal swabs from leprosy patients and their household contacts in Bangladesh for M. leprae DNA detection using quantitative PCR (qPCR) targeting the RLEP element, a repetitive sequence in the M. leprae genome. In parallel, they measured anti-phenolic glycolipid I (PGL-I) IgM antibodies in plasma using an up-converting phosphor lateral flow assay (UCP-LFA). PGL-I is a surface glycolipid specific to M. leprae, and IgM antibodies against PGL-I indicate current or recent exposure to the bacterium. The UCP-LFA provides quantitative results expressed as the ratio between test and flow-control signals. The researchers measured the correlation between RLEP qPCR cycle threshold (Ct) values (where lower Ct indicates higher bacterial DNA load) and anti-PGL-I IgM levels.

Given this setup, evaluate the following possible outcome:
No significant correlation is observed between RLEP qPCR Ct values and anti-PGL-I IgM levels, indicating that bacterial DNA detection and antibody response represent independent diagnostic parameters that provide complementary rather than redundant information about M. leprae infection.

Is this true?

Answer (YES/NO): NO